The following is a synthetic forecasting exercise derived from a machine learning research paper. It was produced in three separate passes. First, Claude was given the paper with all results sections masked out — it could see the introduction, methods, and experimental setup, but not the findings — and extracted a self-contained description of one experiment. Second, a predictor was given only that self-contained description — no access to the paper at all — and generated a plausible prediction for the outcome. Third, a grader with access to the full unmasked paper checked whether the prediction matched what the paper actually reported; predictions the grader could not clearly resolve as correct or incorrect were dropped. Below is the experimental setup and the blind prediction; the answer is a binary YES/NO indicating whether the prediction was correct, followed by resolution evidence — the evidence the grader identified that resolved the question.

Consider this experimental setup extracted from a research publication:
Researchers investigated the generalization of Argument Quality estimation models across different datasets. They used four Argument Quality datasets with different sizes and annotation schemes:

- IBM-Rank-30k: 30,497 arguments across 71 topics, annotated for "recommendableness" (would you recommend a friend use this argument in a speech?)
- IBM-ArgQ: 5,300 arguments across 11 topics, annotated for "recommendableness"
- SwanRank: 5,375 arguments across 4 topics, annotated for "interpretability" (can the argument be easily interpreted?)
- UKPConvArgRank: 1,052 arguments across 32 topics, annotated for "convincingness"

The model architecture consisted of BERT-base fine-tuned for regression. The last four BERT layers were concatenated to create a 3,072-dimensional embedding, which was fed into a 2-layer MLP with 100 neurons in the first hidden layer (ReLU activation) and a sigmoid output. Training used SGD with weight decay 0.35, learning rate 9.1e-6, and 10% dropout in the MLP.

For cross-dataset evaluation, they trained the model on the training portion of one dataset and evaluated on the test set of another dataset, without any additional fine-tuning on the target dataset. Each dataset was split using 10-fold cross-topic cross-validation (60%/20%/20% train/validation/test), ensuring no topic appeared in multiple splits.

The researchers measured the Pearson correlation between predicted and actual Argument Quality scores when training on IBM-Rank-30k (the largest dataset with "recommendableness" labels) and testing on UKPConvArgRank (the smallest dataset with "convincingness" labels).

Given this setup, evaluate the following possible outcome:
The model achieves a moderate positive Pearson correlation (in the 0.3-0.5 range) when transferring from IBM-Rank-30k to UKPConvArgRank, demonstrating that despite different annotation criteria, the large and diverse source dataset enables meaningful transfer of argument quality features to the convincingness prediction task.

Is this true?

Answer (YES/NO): NO